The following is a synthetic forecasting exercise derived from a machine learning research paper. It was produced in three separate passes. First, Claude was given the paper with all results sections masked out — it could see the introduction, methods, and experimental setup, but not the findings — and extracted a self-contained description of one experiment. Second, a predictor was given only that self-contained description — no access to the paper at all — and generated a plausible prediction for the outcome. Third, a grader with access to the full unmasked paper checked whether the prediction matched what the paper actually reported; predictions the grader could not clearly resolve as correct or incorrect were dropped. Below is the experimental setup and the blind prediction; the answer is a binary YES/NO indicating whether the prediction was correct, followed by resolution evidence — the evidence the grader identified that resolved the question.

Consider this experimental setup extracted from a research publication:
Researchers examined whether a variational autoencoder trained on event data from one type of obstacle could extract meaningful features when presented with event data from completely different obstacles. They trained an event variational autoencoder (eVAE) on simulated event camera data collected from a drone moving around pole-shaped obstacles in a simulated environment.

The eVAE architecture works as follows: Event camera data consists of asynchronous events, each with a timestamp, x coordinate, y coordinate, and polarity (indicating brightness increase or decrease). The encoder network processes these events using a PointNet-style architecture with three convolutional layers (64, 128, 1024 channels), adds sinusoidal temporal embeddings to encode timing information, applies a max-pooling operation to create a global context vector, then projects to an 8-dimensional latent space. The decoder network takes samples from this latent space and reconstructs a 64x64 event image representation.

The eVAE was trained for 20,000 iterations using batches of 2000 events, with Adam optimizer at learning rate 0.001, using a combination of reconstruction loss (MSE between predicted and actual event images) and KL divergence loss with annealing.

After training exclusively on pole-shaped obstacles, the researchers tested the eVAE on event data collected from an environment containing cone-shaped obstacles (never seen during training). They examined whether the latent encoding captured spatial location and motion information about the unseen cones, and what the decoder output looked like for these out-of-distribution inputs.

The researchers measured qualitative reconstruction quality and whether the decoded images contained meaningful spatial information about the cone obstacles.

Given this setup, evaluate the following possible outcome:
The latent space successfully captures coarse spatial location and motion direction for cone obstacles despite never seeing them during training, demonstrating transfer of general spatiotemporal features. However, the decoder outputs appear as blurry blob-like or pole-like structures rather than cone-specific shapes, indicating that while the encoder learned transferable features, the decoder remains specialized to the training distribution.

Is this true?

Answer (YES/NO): YES